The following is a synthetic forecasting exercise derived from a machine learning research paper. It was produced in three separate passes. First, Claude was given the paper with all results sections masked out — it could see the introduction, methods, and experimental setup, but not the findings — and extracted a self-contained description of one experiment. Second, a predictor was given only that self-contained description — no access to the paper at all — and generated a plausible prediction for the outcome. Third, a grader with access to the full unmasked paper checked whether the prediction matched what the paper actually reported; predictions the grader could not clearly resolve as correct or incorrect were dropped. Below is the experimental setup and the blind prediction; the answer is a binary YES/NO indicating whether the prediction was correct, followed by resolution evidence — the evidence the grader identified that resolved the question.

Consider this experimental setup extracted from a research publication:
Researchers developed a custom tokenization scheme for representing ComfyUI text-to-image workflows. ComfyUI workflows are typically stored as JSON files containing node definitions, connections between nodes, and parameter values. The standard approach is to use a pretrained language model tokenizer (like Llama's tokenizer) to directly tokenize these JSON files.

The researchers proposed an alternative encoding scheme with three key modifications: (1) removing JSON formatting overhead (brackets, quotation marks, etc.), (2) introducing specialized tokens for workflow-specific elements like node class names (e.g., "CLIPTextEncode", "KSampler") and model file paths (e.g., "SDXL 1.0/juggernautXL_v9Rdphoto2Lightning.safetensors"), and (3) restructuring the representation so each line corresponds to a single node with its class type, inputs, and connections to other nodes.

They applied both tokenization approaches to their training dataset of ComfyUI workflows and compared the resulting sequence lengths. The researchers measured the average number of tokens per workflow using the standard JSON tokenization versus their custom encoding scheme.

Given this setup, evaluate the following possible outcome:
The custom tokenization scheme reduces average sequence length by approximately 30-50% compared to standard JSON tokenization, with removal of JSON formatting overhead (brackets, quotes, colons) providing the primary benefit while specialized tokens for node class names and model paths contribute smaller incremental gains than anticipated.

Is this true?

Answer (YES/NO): NO